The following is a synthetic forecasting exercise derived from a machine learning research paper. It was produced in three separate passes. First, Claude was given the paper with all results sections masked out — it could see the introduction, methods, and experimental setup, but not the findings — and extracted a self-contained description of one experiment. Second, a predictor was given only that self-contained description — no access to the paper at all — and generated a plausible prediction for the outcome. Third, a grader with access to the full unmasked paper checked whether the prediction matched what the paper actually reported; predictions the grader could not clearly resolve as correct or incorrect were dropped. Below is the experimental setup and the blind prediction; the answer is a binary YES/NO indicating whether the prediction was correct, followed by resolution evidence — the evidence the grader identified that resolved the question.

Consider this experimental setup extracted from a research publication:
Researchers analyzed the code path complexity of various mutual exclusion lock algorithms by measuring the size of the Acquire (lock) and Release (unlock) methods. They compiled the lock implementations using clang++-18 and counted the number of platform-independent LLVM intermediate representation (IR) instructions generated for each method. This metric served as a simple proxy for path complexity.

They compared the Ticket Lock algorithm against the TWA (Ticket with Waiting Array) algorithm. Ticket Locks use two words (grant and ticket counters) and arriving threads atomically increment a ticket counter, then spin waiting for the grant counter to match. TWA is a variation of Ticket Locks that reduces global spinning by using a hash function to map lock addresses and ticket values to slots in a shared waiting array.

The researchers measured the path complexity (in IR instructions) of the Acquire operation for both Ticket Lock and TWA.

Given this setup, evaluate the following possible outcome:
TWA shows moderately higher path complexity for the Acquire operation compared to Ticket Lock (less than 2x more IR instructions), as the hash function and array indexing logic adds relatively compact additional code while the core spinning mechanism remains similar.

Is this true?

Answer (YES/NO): NO